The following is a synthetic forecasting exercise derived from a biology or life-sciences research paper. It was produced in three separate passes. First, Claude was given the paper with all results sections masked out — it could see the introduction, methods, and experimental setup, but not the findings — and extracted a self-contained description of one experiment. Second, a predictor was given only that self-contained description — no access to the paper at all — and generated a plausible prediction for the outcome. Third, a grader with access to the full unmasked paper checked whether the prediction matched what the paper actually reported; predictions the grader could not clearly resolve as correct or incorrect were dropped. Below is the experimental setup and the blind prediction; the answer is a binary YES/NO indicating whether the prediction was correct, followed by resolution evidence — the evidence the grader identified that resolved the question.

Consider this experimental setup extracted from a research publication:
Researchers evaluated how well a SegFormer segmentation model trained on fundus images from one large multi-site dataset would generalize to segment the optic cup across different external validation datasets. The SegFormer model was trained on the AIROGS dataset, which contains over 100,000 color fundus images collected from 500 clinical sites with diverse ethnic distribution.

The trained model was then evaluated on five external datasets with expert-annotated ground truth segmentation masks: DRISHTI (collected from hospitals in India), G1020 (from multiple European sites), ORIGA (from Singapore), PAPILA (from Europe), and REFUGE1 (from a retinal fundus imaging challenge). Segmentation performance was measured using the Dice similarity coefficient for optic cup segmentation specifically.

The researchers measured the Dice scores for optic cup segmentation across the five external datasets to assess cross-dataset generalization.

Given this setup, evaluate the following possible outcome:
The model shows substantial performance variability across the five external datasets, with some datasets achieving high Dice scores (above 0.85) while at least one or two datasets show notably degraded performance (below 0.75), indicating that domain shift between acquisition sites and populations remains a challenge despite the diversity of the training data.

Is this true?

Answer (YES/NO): YES